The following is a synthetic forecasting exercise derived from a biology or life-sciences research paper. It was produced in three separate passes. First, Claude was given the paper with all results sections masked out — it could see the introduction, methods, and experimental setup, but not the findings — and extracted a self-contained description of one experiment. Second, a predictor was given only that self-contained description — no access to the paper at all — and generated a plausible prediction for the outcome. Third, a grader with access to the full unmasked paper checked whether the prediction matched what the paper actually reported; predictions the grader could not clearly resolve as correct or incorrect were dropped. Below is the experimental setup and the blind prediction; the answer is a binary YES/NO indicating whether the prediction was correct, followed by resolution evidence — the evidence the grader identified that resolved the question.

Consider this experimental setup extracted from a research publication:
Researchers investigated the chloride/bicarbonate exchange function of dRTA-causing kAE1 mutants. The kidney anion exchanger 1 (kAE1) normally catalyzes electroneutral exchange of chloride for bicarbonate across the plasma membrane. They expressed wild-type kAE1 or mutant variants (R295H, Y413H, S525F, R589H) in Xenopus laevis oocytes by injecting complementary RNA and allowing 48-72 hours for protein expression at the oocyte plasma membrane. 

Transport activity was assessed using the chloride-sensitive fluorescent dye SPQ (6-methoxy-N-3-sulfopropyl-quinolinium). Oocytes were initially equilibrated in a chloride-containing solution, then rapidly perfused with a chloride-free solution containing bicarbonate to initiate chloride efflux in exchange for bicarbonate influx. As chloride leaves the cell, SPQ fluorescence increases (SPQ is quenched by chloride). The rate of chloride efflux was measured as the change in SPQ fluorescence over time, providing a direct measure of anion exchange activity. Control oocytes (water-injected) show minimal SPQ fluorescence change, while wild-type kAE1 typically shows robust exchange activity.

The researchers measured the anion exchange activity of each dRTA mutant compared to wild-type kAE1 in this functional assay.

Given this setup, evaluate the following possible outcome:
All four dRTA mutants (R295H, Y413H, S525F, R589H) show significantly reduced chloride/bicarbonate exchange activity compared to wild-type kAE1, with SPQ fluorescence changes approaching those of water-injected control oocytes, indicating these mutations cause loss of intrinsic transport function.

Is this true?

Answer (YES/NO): NO